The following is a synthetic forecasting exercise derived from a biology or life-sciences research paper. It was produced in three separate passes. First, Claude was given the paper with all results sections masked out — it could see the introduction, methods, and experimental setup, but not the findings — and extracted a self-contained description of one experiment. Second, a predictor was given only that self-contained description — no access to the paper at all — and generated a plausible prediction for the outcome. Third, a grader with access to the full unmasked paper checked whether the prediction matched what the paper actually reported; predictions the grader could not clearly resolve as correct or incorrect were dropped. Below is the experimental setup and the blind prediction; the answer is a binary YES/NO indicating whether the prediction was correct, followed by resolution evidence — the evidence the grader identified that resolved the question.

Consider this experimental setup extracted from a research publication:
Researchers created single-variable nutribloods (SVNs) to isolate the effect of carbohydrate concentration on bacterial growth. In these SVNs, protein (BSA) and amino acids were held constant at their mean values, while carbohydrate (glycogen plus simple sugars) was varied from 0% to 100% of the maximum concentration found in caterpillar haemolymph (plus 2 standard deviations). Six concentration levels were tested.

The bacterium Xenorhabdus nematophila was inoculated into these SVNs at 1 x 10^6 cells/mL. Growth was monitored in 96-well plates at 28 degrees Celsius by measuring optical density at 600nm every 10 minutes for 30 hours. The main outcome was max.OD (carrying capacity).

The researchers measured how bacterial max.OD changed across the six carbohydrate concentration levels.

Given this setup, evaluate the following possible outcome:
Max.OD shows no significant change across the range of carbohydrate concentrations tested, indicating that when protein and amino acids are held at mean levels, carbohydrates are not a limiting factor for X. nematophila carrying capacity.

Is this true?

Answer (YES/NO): NO